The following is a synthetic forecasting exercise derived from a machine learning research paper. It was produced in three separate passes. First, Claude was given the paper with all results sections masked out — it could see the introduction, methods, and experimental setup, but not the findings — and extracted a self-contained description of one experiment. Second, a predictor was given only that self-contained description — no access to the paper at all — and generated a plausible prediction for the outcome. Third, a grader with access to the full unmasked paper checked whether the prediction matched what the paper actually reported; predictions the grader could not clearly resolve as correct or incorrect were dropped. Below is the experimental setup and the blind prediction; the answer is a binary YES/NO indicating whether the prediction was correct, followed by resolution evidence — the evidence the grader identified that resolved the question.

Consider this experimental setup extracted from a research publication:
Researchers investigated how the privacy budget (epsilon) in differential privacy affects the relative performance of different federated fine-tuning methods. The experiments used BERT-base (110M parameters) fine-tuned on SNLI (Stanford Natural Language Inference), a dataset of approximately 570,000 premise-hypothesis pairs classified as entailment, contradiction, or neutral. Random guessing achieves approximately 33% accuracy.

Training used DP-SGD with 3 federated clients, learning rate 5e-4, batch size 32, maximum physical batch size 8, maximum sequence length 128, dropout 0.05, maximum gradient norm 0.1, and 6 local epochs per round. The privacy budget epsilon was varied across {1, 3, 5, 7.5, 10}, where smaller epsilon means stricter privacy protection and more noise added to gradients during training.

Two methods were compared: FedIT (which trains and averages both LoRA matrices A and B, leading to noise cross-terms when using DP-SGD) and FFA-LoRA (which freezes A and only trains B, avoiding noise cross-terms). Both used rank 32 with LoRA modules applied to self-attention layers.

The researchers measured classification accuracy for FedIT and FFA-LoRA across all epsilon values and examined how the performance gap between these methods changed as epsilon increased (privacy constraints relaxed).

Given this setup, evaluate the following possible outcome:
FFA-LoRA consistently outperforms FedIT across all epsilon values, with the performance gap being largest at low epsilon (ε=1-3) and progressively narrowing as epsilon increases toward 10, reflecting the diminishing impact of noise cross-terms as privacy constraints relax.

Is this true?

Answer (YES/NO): NO